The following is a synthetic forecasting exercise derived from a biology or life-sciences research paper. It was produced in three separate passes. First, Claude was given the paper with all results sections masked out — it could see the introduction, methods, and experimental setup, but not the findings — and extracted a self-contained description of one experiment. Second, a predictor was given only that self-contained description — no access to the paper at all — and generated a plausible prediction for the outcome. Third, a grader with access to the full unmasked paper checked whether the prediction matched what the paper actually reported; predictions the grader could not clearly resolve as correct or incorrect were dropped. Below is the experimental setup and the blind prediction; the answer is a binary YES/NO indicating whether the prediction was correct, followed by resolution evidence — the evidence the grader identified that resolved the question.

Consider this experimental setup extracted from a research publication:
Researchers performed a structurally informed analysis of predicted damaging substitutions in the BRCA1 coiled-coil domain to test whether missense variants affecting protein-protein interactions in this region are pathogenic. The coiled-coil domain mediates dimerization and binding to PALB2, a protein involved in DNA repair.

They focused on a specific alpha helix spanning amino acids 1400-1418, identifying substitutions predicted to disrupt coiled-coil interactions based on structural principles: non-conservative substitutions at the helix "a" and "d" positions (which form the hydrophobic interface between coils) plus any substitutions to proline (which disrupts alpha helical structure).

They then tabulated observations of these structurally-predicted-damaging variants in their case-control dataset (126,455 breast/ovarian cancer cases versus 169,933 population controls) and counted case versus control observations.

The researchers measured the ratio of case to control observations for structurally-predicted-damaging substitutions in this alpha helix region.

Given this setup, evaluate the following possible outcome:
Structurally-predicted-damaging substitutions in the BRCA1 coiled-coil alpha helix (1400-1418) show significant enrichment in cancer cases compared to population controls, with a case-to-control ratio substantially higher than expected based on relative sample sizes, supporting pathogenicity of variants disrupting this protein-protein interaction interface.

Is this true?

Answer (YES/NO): NO